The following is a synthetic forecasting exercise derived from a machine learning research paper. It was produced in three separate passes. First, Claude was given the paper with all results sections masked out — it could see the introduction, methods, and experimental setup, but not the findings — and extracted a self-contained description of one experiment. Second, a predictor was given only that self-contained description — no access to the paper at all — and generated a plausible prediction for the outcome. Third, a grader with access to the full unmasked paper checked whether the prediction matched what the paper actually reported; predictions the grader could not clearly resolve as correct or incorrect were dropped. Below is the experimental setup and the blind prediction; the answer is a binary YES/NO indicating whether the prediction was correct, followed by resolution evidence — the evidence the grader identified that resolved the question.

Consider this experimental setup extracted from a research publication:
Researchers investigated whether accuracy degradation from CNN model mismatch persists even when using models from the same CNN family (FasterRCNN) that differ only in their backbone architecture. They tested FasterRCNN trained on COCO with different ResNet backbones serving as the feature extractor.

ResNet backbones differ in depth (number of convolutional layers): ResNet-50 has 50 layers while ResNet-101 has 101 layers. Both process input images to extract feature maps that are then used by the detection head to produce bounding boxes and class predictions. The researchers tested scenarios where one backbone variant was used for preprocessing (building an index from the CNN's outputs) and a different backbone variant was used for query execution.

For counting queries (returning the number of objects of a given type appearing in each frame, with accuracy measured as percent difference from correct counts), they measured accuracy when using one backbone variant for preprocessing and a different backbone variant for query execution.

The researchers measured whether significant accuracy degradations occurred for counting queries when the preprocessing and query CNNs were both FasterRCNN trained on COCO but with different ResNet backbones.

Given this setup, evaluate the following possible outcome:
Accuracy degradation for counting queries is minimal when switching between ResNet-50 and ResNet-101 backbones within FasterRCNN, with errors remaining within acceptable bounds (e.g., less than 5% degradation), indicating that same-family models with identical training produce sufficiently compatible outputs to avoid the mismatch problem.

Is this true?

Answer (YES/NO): NO